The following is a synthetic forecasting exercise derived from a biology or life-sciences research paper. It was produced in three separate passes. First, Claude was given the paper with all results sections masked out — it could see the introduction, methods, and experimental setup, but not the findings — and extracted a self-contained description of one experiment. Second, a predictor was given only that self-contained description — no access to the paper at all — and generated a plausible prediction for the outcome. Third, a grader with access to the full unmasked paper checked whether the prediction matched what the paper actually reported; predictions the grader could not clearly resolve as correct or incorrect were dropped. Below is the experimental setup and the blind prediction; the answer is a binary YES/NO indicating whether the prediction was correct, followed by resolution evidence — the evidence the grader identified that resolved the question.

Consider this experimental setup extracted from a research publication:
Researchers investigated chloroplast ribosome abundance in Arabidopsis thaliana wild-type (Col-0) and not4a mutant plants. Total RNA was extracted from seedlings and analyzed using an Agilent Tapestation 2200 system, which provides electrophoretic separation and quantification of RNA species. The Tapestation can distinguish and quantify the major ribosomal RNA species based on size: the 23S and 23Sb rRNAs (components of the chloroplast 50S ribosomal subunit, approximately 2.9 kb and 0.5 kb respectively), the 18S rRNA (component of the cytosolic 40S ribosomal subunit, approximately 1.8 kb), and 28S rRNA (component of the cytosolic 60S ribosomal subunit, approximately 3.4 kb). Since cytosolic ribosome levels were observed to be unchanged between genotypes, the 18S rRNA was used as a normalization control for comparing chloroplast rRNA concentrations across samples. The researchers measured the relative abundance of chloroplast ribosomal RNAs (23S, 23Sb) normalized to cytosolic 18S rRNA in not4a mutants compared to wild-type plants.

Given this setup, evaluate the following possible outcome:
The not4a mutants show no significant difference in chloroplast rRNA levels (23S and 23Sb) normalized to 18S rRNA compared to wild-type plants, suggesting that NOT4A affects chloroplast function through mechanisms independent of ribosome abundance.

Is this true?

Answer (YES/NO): NO